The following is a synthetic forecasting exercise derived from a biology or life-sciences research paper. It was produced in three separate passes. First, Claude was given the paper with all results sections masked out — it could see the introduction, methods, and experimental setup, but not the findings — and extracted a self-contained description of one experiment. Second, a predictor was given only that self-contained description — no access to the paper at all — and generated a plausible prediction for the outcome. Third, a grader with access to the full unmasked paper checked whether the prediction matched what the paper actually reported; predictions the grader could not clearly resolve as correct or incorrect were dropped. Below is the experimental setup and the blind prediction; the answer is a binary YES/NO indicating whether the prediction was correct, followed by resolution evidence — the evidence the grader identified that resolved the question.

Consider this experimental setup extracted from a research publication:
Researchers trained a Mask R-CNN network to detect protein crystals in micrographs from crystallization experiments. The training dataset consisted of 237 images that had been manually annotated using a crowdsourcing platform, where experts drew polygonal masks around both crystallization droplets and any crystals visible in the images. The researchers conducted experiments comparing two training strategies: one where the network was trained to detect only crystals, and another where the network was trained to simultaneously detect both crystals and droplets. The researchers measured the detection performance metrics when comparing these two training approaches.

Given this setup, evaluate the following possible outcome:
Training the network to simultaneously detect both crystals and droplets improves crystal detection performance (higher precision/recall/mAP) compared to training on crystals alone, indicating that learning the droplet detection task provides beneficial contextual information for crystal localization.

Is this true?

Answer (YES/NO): NO